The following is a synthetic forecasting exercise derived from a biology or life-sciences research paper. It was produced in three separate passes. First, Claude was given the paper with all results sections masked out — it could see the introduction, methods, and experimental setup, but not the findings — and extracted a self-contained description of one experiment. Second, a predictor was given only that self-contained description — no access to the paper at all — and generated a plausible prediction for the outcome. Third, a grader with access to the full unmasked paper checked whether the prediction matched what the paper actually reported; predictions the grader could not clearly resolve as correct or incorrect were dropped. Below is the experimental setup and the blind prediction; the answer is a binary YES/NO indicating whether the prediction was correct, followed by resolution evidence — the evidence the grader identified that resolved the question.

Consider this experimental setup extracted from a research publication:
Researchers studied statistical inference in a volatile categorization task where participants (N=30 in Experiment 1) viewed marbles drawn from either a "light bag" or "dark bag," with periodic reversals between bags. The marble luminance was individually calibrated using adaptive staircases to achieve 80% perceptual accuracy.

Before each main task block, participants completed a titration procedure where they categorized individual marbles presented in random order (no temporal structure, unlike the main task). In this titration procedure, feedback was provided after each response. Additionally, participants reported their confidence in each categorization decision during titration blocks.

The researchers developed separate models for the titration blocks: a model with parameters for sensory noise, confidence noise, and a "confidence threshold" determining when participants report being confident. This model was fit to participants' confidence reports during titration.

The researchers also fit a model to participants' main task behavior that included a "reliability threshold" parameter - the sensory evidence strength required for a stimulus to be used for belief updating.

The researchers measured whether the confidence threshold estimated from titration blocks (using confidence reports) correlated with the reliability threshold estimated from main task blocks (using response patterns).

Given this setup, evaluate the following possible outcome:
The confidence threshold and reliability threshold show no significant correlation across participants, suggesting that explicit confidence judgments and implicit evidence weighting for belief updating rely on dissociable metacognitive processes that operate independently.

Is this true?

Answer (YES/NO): NO